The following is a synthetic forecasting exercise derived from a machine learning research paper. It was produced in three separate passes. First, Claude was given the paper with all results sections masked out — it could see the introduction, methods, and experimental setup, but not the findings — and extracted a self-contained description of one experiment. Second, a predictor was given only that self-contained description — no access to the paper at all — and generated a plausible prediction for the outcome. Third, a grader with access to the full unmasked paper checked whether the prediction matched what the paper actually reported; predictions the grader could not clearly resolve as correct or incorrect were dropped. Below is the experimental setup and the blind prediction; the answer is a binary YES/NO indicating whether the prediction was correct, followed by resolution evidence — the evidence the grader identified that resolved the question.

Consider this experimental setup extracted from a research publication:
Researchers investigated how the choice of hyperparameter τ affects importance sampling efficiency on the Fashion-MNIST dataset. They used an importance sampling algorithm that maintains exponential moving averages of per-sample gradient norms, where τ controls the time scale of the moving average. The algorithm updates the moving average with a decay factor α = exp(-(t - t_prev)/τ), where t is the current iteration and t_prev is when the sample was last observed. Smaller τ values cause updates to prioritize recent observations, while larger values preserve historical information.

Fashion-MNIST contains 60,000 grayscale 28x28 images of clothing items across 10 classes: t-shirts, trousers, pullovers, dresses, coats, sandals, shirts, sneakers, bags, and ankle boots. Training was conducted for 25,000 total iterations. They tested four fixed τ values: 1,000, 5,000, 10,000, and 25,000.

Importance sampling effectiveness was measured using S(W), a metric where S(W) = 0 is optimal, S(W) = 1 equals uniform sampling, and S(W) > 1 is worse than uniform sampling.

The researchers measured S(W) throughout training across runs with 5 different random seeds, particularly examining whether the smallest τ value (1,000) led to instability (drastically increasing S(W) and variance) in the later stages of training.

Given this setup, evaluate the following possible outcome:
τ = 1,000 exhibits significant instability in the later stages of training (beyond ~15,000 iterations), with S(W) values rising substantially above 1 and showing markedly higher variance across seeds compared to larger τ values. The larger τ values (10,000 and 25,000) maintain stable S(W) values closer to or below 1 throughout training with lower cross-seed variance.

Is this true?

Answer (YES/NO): NO